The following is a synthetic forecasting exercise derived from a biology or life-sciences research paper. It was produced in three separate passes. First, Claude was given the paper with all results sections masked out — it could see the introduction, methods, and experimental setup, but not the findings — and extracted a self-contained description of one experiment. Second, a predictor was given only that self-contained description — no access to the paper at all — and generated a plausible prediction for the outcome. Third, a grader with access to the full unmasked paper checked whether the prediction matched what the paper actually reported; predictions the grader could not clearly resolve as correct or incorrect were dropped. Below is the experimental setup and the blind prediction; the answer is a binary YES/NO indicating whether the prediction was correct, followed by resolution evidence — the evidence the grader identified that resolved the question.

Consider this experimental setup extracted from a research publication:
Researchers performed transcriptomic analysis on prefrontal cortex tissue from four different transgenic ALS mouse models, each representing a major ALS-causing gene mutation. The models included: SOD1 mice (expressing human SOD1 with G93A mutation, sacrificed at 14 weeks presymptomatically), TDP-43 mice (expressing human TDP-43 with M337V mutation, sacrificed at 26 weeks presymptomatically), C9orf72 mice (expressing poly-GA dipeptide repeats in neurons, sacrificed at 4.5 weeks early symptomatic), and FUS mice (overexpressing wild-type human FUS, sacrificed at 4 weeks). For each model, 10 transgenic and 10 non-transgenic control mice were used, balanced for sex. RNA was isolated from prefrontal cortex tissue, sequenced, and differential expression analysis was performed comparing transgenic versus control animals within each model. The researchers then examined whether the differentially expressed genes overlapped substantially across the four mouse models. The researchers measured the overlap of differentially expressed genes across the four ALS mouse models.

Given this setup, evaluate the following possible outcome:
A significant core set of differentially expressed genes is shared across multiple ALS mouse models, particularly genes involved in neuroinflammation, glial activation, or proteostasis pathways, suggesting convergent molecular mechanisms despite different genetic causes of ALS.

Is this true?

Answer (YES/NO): NO